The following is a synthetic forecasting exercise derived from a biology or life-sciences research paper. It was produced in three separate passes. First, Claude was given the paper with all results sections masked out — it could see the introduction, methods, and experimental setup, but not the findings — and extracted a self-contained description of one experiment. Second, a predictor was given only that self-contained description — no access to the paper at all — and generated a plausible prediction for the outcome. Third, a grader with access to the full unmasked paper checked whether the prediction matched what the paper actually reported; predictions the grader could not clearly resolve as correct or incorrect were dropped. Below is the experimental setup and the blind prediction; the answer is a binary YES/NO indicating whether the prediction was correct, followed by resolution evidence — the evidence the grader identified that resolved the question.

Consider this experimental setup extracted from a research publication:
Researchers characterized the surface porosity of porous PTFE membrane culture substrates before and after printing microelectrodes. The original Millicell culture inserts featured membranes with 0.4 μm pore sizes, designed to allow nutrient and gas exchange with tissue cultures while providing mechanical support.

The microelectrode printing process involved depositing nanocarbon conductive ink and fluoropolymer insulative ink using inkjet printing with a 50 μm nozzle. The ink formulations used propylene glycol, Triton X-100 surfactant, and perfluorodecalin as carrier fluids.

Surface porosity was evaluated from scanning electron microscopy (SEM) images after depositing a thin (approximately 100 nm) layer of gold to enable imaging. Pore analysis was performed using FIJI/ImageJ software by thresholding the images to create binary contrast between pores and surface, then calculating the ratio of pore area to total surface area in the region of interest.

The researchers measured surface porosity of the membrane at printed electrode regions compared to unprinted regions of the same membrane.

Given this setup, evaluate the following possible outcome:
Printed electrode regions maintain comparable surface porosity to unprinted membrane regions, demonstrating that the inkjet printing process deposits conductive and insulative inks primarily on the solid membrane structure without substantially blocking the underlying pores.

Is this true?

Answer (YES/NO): NO